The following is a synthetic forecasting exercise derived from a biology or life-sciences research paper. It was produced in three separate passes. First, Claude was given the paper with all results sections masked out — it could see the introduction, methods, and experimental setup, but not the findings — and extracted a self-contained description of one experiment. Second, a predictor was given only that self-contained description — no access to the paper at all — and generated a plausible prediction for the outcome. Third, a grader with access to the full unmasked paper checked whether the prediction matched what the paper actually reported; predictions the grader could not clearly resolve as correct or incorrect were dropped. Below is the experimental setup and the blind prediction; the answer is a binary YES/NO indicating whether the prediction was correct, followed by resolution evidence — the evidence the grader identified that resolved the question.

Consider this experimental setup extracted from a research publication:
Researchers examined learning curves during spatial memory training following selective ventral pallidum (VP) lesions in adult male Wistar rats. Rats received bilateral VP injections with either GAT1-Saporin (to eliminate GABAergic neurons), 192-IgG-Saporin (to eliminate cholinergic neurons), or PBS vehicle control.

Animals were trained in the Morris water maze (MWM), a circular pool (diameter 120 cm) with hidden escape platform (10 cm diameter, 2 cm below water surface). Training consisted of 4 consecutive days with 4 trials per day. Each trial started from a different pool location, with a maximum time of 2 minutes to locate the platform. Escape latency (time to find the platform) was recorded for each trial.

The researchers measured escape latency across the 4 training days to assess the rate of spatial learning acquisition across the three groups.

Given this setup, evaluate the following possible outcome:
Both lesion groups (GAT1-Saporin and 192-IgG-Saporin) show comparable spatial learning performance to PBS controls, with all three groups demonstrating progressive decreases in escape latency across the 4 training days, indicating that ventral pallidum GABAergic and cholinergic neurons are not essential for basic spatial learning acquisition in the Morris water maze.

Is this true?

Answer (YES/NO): NO